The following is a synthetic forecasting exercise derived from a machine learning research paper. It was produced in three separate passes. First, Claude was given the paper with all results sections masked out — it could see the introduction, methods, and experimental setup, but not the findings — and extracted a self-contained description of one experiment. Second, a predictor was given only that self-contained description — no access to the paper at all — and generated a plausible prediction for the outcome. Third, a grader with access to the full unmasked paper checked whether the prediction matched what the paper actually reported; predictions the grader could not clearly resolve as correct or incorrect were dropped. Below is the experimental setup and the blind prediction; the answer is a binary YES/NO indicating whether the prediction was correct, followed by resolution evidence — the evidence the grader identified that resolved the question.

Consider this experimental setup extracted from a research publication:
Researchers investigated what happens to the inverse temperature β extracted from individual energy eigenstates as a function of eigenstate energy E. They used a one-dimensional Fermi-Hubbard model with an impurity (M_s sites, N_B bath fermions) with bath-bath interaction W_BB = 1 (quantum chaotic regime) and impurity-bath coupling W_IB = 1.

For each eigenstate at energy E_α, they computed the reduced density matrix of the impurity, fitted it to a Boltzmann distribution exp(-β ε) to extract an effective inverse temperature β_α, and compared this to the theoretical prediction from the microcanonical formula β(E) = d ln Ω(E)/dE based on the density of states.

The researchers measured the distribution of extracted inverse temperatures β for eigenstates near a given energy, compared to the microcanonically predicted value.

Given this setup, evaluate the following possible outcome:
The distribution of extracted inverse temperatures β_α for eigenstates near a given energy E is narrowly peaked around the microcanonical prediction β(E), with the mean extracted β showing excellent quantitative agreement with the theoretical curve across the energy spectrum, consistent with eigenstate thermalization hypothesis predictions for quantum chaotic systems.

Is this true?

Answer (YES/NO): NO